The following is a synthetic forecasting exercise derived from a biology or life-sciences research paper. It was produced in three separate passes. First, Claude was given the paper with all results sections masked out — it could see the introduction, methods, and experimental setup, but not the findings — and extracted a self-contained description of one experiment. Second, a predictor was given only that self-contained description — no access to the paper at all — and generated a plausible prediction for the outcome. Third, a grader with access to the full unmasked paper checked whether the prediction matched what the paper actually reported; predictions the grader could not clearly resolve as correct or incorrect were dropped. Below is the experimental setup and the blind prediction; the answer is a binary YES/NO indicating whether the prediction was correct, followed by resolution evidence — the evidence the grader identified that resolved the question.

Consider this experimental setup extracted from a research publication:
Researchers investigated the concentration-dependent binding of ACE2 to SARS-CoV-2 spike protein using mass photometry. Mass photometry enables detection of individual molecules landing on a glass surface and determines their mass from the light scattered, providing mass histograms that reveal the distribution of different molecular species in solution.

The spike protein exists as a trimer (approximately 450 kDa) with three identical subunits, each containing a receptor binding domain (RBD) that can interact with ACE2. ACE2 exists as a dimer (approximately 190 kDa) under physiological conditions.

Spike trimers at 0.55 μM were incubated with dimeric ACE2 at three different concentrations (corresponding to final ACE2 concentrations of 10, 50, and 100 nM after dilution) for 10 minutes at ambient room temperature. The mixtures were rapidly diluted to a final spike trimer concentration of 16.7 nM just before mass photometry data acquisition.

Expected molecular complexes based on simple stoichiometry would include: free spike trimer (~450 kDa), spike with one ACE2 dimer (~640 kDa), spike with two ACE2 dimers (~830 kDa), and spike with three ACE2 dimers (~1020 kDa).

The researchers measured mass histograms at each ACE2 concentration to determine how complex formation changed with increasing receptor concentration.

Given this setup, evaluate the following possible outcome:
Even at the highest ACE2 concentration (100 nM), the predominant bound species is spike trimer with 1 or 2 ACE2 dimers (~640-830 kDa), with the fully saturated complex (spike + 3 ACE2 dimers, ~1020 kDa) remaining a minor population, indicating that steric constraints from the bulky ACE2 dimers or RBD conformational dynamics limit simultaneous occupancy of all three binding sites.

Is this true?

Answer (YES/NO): YES